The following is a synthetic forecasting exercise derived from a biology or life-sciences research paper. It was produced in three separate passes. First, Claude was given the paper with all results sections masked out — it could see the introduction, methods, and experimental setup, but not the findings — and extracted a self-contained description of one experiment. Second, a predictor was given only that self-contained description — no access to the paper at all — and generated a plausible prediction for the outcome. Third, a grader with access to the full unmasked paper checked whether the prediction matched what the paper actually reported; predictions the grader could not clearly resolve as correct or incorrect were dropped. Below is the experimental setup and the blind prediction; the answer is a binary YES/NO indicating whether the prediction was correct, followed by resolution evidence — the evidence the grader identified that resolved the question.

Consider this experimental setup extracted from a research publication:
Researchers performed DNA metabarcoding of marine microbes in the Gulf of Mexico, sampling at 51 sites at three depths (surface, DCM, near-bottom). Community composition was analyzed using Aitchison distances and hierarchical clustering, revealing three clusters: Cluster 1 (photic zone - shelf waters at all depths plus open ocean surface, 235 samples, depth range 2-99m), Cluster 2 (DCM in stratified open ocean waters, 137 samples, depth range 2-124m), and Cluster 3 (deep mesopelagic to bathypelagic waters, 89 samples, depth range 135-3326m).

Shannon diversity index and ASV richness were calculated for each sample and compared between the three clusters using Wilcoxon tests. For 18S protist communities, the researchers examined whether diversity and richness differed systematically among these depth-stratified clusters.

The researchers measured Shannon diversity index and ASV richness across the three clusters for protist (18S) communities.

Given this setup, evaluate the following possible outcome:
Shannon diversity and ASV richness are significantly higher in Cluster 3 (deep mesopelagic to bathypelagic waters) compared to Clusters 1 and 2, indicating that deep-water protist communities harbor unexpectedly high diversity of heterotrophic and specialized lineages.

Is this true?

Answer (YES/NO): NO